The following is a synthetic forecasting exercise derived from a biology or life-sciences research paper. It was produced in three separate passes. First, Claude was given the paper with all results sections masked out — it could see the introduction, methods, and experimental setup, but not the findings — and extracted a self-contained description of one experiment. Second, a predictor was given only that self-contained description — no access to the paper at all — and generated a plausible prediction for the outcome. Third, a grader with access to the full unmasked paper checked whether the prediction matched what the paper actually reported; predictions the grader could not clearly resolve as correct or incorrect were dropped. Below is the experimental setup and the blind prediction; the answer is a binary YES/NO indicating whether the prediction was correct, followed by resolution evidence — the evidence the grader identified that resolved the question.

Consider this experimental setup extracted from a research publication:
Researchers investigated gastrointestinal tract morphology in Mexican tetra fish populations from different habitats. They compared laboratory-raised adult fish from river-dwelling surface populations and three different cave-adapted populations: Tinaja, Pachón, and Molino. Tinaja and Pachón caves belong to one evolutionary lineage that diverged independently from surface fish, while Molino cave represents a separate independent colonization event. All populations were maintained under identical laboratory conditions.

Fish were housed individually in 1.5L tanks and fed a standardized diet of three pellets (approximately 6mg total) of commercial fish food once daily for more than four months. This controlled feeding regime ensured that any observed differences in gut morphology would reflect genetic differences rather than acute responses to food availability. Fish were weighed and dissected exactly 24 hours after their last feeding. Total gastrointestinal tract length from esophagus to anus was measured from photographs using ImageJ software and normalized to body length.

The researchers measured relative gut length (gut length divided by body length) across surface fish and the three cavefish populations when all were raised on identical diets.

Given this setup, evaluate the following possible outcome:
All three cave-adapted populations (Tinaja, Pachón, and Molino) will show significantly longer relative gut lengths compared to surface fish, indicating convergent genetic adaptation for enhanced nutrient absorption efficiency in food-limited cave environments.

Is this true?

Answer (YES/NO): NO